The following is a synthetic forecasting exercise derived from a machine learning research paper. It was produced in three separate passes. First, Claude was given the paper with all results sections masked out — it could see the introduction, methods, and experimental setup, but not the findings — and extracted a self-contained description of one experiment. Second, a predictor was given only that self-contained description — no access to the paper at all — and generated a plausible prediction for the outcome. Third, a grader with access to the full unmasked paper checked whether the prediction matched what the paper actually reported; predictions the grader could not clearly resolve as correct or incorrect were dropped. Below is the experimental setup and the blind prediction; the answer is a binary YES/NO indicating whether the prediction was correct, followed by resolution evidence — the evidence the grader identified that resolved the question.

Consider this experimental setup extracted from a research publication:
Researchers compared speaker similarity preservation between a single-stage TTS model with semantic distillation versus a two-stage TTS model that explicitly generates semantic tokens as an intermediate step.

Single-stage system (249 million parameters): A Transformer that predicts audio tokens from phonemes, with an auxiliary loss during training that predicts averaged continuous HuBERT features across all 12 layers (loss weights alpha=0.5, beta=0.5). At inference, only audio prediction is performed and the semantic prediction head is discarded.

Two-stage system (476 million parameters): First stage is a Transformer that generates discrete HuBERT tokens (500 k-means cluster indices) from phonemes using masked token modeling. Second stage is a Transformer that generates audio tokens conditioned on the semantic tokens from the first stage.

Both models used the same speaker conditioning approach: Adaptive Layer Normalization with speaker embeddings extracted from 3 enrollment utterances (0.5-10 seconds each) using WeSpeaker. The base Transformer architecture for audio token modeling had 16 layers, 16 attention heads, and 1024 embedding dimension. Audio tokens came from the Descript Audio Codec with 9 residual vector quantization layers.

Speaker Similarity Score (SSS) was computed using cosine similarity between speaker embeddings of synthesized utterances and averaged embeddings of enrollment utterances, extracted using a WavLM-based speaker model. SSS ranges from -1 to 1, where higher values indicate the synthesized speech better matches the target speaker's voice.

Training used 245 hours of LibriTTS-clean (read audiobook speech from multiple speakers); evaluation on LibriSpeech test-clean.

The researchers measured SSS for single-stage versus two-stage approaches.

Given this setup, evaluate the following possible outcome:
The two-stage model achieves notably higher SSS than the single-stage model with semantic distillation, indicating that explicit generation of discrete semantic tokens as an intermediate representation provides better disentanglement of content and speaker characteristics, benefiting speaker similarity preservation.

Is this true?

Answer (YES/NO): NO